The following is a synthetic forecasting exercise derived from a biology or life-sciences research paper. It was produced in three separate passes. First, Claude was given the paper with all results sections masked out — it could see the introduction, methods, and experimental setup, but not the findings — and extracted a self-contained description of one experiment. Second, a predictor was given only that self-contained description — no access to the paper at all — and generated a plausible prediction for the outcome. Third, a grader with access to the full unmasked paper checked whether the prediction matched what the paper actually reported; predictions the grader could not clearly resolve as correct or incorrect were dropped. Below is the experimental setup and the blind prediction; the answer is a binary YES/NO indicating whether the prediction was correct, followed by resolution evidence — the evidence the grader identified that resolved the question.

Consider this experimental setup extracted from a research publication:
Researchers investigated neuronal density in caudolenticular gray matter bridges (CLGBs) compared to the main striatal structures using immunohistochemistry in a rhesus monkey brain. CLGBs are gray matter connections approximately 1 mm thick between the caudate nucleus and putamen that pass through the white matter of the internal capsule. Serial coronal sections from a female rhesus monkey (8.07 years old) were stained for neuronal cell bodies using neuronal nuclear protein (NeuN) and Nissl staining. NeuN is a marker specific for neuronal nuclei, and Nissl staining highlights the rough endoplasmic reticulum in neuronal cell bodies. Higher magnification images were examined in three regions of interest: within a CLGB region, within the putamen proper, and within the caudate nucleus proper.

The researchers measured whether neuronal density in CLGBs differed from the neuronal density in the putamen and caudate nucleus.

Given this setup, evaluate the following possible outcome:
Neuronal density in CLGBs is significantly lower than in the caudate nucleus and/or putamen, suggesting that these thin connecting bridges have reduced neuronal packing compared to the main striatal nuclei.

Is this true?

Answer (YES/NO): NO